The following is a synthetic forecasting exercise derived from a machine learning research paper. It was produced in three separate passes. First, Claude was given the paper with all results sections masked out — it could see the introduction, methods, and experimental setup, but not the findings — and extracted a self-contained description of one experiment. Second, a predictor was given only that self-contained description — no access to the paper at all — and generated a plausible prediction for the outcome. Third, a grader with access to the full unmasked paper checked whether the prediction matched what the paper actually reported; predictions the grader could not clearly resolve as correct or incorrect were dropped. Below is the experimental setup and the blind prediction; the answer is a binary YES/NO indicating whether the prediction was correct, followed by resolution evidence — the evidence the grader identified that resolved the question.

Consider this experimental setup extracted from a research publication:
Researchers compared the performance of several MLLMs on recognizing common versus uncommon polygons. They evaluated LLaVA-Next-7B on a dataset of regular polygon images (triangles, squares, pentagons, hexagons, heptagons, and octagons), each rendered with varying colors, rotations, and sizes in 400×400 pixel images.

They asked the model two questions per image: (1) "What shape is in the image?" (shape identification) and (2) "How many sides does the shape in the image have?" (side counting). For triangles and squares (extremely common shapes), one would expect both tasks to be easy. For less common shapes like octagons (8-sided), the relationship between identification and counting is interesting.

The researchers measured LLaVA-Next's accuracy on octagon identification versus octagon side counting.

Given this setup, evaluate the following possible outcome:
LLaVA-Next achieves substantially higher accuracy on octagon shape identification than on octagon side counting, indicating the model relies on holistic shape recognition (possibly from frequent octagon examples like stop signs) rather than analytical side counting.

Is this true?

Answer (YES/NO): NO